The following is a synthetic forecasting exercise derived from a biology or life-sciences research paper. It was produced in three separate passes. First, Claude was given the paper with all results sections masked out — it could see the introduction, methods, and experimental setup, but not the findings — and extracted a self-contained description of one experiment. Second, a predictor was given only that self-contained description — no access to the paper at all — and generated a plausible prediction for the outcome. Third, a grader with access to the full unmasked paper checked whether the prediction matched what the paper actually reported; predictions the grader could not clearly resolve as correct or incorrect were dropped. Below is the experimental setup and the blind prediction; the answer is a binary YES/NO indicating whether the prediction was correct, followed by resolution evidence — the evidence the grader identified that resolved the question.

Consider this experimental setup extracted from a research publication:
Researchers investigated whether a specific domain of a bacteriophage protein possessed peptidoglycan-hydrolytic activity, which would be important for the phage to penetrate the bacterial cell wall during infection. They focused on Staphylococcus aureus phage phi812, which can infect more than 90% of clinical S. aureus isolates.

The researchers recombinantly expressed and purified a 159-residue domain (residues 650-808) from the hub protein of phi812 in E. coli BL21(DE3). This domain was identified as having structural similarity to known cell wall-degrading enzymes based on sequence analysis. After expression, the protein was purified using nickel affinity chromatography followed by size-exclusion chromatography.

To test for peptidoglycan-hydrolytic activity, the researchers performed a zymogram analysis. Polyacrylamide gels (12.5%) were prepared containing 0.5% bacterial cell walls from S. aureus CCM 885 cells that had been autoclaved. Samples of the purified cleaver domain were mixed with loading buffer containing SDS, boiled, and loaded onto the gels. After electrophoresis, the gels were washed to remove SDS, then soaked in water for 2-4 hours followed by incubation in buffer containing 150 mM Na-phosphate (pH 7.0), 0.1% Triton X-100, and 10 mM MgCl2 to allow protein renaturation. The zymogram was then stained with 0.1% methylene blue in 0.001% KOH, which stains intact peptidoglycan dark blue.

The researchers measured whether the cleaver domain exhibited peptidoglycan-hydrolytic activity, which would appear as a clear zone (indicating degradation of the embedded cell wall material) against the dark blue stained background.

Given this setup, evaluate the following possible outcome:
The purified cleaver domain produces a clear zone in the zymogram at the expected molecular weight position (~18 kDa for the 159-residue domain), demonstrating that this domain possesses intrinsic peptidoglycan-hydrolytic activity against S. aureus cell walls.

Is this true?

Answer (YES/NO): YES